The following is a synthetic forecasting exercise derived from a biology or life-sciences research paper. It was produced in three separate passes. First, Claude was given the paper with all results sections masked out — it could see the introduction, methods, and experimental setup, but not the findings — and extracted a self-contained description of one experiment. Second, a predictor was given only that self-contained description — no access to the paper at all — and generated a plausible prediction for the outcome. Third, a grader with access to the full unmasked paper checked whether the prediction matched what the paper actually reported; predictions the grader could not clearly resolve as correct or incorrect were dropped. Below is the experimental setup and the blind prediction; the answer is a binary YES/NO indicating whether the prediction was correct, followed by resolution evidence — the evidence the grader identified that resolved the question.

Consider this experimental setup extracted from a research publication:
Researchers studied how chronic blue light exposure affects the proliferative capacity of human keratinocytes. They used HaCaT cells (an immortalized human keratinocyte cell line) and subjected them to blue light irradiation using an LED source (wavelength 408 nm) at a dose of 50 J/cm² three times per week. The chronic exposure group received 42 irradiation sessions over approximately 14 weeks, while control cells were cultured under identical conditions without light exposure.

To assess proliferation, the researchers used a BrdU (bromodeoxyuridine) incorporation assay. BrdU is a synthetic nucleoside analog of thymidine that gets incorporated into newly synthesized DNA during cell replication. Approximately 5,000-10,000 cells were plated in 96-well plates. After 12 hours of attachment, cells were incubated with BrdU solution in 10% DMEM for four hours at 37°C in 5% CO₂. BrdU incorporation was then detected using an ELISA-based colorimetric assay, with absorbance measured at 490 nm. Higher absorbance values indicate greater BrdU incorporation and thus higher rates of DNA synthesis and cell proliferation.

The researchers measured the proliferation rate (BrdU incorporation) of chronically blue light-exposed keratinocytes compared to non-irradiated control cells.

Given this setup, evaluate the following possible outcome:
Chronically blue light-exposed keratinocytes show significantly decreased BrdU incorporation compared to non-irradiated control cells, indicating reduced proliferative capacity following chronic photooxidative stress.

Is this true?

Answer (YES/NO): NO